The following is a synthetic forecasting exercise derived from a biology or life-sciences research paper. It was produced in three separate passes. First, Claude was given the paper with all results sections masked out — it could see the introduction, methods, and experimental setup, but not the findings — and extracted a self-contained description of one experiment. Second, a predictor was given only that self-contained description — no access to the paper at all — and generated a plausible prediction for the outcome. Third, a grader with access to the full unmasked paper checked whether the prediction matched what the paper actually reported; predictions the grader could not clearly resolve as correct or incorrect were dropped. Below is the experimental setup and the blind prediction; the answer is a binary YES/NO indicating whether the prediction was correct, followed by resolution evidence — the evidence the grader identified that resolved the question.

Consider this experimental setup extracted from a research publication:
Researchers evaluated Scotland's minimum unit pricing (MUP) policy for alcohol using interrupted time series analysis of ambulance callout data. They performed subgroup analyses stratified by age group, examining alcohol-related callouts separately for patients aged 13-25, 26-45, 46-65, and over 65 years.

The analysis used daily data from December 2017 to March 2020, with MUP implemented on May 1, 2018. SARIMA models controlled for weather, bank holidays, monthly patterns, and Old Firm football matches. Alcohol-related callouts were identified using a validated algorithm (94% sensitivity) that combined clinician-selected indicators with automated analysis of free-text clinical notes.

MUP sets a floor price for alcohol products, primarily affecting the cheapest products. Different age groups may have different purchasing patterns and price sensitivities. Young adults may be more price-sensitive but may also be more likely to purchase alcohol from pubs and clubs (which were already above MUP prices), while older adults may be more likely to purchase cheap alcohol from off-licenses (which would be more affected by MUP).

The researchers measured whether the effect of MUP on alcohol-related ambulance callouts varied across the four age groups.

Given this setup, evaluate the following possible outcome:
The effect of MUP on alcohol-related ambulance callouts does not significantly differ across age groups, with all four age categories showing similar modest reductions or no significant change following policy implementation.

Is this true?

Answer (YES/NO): YES